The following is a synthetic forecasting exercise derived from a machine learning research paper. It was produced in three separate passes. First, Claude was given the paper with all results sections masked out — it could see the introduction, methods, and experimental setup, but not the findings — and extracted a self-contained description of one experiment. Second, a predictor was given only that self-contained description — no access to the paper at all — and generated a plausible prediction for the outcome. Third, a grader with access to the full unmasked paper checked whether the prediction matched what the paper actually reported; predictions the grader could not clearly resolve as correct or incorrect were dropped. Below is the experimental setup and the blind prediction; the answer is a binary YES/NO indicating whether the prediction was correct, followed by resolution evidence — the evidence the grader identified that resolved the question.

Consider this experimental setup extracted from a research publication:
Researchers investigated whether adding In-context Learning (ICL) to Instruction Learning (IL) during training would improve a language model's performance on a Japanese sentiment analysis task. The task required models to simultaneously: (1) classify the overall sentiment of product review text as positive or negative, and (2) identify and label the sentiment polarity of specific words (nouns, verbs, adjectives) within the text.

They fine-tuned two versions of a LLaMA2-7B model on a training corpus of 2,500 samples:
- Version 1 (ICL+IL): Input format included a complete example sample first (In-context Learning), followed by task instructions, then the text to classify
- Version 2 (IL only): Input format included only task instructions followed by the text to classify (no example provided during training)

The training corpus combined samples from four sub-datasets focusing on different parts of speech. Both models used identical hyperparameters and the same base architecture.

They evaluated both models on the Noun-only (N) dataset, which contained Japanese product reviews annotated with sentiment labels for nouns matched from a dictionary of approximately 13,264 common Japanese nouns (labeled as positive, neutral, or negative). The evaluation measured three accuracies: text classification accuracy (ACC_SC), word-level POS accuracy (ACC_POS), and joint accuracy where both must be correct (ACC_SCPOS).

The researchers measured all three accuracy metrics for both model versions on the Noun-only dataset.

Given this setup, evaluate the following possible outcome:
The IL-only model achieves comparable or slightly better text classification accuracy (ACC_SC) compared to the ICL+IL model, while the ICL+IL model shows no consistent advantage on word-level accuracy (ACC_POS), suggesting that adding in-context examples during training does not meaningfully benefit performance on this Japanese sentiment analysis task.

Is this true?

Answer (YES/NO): NO